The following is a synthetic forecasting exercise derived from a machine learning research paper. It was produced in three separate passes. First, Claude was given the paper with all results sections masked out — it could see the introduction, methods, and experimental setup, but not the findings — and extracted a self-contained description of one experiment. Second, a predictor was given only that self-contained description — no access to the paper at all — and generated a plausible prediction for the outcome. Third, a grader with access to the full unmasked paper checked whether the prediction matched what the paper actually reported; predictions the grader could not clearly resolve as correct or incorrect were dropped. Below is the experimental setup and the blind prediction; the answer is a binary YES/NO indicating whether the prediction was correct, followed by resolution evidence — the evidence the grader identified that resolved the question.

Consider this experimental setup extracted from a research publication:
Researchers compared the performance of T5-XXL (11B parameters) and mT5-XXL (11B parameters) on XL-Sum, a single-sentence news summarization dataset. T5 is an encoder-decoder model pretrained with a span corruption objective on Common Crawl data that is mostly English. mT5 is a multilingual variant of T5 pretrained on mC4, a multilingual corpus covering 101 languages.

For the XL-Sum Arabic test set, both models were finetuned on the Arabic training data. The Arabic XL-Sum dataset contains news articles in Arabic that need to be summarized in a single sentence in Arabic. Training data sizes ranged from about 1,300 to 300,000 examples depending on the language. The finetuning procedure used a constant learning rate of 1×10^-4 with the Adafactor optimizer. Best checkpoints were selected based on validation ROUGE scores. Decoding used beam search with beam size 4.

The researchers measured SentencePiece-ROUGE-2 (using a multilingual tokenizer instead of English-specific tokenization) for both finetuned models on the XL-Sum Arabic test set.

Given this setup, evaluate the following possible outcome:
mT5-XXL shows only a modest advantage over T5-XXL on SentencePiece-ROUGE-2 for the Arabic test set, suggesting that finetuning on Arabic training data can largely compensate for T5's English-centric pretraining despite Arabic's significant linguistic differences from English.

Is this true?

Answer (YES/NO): NO